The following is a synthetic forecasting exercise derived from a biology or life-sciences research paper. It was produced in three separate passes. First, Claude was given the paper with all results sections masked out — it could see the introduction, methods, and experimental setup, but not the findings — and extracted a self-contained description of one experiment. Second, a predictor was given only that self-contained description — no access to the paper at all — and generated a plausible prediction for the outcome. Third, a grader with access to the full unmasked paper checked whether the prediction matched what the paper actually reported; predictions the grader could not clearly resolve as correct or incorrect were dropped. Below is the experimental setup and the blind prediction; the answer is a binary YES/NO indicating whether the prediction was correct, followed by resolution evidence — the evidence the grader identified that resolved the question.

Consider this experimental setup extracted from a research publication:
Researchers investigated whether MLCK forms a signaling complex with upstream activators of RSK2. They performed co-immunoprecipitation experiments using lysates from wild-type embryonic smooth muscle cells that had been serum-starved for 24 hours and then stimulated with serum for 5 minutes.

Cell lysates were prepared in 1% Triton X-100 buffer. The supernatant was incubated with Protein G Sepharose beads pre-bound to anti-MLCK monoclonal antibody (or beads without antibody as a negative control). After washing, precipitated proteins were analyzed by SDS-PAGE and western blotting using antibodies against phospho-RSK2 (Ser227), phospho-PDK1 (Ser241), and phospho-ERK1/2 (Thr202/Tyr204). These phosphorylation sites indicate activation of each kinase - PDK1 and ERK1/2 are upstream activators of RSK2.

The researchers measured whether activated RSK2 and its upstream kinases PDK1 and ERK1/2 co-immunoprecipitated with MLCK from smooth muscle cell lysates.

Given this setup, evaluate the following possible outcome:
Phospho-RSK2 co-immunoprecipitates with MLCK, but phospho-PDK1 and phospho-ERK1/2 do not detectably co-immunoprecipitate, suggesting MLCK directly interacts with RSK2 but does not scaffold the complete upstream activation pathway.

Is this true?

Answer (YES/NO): NO